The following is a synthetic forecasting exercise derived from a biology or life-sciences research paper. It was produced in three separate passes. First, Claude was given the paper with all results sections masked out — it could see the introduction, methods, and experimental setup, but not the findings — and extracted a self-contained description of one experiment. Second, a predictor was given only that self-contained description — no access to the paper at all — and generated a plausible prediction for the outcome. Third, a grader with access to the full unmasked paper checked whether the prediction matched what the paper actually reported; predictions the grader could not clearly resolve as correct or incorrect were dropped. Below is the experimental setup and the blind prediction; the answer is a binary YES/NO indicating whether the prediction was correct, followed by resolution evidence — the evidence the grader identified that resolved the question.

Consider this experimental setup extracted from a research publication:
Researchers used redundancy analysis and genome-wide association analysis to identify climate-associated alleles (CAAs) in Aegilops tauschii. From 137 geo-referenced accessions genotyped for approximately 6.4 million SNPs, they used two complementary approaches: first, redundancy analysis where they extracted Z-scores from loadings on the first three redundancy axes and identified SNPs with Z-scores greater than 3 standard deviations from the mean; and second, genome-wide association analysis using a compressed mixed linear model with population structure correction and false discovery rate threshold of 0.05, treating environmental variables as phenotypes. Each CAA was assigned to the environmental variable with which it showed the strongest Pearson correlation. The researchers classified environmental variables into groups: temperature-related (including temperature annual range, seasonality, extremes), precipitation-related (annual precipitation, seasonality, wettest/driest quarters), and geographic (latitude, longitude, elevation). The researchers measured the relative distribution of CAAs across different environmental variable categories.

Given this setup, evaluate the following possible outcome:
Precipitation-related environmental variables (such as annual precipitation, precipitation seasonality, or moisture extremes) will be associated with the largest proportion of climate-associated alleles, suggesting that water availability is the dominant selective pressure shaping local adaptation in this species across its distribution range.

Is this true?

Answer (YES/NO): NO